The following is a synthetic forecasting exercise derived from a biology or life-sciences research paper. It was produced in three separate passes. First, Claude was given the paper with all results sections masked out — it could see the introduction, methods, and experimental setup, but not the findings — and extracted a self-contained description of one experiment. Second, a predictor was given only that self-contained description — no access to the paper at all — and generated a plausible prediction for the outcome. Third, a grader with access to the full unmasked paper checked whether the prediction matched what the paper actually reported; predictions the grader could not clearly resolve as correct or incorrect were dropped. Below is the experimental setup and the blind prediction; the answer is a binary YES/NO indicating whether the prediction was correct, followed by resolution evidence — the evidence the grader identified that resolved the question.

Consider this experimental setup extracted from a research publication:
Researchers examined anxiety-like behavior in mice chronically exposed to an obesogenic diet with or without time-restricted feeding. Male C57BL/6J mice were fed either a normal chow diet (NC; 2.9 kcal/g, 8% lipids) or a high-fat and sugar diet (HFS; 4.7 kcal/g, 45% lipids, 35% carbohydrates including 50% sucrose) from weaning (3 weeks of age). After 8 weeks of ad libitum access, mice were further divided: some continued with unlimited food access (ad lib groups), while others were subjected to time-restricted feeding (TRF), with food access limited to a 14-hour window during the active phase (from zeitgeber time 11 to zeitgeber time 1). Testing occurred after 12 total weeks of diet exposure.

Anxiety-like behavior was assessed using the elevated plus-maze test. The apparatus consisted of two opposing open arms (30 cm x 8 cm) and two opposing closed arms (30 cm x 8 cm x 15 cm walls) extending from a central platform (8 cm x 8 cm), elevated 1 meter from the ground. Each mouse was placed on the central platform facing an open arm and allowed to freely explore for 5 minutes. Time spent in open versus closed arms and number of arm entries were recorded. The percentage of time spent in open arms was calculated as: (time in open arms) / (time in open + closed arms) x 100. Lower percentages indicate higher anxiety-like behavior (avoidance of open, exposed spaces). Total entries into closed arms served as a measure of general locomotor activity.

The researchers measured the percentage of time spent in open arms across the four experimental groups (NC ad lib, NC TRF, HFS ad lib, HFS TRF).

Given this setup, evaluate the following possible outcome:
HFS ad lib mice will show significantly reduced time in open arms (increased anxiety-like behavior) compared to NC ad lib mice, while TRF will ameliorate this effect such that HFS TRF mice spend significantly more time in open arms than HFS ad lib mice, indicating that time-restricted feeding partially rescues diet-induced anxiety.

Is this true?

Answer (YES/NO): NO